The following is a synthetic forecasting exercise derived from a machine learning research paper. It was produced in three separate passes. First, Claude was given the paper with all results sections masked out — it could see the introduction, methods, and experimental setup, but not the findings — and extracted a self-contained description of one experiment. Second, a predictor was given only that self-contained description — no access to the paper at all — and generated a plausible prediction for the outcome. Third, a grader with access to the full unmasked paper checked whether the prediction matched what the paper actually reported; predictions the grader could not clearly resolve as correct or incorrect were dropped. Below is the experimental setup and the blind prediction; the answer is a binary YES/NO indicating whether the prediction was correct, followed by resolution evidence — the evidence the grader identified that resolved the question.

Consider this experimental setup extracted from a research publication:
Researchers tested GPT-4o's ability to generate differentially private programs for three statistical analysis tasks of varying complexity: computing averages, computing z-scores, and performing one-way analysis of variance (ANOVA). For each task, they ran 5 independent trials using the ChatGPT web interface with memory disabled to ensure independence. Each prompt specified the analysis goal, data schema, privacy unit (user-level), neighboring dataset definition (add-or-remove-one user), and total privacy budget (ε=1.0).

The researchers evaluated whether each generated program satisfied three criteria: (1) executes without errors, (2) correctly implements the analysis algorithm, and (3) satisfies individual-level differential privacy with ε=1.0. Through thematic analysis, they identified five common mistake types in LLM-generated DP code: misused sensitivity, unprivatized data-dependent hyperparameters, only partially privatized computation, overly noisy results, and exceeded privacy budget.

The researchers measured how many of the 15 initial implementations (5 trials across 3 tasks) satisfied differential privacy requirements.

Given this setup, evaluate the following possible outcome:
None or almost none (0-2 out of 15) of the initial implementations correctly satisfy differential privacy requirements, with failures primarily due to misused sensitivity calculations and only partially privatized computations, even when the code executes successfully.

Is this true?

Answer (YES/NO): NO